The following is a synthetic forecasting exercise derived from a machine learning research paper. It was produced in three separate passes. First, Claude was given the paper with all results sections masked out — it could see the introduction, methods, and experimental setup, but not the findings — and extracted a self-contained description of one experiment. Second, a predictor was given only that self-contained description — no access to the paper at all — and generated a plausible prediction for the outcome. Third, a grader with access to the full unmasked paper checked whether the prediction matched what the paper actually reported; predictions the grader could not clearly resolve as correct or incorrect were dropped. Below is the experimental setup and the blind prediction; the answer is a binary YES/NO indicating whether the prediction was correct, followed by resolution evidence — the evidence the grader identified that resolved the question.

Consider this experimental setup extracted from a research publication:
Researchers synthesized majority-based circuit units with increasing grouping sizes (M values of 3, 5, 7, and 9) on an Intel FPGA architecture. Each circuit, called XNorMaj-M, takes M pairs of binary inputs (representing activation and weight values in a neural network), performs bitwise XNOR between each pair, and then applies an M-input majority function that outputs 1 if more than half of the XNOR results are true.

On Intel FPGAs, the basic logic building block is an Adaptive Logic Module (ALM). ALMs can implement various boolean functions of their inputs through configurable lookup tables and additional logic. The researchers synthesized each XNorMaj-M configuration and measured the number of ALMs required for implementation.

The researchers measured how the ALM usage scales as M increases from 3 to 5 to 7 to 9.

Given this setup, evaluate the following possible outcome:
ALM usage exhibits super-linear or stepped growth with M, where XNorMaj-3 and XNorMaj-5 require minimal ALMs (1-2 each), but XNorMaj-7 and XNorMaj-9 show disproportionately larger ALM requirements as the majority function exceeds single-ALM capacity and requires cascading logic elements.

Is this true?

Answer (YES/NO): NO